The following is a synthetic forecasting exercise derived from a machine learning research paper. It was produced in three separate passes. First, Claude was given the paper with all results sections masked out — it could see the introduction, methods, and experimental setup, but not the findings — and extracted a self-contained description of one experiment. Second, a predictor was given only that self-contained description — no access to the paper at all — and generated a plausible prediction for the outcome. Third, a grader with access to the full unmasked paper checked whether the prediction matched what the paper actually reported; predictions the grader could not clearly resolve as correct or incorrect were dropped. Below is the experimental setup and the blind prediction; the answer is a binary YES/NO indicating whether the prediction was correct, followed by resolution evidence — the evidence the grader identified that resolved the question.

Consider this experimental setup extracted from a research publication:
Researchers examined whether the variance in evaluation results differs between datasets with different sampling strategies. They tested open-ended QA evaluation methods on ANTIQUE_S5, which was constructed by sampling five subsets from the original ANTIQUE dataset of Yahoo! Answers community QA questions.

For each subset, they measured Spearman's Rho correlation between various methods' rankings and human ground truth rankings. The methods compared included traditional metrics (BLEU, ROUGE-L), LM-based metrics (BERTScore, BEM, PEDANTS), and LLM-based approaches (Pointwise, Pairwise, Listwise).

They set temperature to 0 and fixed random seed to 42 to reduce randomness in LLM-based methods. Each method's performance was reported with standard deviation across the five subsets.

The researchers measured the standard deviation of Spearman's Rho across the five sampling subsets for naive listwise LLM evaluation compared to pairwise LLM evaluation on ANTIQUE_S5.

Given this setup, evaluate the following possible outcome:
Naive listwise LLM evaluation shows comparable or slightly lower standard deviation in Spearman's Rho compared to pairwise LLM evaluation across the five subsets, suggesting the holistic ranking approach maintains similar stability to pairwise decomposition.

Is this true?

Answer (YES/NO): NO